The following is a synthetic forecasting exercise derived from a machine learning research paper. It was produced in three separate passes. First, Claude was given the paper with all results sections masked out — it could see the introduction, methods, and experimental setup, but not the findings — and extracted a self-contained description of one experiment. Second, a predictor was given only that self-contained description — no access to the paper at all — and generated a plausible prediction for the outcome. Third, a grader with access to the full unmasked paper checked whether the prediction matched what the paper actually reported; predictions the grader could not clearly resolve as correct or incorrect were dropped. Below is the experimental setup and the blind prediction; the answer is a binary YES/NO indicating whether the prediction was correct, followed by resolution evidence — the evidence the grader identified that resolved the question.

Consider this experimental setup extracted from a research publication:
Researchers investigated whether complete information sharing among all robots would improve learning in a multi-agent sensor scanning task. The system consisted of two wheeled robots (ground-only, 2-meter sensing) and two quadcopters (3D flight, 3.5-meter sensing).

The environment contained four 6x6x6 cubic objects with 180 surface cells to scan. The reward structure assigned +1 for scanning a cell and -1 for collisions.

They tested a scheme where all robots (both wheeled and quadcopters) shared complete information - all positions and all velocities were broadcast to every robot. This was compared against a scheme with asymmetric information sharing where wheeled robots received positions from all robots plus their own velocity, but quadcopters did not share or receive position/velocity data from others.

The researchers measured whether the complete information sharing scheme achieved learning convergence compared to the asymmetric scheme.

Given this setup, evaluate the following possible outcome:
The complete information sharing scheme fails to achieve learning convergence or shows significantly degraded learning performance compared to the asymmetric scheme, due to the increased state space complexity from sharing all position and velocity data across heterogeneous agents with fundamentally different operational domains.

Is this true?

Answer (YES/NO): YES